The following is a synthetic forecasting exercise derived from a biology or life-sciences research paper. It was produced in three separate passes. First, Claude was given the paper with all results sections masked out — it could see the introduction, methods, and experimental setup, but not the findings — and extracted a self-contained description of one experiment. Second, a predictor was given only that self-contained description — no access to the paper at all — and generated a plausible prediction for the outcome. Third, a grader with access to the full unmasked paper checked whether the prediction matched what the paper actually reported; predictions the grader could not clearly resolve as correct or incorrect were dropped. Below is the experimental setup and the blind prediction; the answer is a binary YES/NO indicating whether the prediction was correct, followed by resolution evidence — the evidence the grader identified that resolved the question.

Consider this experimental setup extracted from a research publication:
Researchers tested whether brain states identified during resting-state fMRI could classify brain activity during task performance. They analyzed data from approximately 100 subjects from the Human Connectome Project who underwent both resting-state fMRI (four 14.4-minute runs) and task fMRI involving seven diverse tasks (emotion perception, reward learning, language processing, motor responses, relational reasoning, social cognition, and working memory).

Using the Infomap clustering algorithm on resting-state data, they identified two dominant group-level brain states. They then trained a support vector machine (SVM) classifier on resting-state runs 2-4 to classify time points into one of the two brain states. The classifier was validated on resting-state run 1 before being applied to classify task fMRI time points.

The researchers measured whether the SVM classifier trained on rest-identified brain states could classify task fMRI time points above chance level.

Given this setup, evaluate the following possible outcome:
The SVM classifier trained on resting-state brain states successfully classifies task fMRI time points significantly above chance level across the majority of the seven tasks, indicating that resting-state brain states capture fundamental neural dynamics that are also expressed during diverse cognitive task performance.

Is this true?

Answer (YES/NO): YES